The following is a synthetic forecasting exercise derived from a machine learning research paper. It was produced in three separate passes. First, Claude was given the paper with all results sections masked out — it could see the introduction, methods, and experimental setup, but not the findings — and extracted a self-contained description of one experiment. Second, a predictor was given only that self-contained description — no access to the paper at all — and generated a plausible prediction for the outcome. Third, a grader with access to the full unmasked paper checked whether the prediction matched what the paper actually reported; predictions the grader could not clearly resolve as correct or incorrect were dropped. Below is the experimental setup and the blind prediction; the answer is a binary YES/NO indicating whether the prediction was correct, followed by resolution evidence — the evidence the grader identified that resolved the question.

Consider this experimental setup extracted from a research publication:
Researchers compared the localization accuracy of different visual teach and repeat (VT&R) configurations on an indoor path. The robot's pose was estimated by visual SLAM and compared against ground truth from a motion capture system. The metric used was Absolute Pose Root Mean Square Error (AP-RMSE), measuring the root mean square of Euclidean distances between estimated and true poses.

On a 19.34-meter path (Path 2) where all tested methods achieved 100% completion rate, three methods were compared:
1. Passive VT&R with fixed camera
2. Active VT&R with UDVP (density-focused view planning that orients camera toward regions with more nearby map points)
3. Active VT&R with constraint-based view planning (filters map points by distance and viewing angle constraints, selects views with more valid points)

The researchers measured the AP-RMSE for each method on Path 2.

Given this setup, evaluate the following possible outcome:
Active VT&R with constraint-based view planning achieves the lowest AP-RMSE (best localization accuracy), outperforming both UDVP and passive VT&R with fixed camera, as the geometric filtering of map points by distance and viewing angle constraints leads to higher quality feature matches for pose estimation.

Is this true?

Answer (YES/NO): NO